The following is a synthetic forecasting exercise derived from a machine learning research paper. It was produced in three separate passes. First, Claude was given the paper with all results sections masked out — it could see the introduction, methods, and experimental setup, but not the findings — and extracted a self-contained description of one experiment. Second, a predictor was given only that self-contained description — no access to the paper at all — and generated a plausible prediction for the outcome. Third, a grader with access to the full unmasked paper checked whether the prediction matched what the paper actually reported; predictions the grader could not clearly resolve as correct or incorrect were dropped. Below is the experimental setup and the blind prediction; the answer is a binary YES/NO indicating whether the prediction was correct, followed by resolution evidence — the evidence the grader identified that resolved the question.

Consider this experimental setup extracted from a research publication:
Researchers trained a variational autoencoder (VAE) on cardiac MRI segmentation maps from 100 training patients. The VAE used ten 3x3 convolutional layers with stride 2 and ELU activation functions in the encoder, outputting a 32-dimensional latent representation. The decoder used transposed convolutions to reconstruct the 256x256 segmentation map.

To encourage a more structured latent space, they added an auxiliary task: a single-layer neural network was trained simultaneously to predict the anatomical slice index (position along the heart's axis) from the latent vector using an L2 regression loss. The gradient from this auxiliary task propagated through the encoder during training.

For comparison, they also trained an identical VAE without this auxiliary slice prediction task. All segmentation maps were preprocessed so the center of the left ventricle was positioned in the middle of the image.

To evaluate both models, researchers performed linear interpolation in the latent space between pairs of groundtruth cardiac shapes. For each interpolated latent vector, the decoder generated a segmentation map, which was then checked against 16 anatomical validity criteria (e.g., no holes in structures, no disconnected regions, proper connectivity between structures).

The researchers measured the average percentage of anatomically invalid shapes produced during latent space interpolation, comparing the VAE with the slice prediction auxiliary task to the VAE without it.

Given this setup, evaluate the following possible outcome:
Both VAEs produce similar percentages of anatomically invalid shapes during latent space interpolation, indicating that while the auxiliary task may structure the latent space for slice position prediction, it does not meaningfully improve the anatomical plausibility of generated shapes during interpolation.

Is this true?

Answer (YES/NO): NO